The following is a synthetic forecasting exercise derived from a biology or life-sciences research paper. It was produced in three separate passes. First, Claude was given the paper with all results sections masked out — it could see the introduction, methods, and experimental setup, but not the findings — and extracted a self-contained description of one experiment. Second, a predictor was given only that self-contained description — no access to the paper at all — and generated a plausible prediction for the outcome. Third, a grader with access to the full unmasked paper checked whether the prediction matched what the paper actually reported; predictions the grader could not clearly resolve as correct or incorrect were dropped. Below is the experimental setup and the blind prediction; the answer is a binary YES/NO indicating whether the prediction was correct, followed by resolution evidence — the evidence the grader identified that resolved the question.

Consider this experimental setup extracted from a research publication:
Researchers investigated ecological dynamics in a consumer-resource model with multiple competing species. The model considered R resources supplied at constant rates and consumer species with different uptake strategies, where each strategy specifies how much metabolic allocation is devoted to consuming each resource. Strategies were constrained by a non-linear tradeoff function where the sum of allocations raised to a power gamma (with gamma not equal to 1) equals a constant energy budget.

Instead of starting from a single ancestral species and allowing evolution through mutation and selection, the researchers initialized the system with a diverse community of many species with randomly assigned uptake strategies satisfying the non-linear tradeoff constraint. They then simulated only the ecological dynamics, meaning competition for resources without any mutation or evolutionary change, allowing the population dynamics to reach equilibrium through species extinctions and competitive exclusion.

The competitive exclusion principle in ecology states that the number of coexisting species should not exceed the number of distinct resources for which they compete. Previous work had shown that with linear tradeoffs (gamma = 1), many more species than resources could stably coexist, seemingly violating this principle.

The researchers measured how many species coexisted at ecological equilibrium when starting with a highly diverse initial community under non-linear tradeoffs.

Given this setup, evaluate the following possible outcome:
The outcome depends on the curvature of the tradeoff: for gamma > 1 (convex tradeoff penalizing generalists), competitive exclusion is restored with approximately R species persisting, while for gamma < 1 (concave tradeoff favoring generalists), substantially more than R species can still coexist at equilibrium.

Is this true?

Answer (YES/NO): NO